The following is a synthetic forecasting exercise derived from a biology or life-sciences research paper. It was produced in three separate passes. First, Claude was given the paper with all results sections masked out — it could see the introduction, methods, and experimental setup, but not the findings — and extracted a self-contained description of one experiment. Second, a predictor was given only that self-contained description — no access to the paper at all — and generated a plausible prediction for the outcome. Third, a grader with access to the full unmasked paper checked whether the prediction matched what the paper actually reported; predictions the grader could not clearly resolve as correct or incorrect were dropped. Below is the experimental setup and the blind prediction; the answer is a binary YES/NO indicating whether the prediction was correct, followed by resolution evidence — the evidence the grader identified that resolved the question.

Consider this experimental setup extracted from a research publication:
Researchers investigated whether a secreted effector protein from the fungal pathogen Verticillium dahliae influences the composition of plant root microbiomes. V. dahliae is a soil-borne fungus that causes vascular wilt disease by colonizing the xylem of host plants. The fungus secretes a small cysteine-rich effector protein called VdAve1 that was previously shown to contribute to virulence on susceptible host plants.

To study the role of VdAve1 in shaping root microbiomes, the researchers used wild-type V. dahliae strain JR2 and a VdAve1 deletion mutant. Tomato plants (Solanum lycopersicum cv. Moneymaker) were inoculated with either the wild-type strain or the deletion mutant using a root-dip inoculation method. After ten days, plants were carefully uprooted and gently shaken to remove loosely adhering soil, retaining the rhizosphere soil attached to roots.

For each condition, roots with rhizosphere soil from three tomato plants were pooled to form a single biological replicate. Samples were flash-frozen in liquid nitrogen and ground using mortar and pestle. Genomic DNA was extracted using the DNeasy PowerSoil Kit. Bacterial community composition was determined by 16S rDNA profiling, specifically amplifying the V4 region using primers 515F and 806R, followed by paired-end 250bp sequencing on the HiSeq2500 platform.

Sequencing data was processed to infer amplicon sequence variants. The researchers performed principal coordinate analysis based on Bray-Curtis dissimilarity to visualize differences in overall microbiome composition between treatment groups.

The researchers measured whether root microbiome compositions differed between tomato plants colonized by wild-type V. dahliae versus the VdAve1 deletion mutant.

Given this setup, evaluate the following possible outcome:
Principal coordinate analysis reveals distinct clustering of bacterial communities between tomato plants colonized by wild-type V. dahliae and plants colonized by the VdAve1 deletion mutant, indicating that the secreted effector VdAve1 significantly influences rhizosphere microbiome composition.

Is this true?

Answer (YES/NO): YES